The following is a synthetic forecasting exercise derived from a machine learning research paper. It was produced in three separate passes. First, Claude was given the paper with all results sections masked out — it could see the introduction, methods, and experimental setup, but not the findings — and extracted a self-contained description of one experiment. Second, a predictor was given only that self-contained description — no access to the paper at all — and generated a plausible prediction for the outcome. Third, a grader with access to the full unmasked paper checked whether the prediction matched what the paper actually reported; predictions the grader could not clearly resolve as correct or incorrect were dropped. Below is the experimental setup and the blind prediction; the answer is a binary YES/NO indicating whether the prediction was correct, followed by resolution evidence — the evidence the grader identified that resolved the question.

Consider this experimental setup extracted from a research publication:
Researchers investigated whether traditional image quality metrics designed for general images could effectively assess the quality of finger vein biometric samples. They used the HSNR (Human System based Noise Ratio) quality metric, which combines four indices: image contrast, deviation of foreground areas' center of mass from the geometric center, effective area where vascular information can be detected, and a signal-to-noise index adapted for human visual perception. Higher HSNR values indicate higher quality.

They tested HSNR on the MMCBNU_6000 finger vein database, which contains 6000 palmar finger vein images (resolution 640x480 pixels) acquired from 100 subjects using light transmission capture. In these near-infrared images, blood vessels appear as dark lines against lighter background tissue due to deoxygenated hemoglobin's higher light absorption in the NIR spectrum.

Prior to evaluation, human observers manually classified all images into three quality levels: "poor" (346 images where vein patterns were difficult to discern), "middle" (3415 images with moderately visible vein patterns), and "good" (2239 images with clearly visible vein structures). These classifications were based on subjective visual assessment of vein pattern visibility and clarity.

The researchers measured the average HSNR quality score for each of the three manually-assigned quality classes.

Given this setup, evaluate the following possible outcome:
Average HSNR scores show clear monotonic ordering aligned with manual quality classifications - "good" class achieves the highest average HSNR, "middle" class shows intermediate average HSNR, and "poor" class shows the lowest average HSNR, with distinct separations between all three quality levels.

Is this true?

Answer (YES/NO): NO